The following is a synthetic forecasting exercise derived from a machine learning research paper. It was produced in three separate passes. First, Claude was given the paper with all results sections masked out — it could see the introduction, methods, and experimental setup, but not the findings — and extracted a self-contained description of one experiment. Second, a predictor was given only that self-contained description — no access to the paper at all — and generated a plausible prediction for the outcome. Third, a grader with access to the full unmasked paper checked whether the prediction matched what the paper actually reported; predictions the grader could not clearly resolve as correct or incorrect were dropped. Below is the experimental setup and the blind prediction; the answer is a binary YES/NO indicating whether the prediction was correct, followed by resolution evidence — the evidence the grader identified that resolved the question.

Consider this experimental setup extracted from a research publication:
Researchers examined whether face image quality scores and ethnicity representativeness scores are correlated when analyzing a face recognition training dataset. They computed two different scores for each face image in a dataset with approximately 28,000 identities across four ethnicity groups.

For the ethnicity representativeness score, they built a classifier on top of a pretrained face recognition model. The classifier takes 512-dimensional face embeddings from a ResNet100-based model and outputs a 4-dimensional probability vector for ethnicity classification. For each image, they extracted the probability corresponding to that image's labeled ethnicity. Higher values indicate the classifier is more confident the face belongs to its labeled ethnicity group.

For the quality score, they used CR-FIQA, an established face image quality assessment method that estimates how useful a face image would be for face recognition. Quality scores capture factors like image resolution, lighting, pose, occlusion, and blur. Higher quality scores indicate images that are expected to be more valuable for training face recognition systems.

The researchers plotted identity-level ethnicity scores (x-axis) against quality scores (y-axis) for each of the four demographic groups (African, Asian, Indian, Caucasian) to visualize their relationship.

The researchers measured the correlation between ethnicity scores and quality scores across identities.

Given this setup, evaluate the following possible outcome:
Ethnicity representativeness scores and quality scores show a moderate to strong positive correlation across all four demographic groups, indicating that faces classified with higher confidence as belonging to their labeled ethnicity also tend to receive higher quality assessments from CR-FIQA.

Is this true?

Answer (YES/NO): NO